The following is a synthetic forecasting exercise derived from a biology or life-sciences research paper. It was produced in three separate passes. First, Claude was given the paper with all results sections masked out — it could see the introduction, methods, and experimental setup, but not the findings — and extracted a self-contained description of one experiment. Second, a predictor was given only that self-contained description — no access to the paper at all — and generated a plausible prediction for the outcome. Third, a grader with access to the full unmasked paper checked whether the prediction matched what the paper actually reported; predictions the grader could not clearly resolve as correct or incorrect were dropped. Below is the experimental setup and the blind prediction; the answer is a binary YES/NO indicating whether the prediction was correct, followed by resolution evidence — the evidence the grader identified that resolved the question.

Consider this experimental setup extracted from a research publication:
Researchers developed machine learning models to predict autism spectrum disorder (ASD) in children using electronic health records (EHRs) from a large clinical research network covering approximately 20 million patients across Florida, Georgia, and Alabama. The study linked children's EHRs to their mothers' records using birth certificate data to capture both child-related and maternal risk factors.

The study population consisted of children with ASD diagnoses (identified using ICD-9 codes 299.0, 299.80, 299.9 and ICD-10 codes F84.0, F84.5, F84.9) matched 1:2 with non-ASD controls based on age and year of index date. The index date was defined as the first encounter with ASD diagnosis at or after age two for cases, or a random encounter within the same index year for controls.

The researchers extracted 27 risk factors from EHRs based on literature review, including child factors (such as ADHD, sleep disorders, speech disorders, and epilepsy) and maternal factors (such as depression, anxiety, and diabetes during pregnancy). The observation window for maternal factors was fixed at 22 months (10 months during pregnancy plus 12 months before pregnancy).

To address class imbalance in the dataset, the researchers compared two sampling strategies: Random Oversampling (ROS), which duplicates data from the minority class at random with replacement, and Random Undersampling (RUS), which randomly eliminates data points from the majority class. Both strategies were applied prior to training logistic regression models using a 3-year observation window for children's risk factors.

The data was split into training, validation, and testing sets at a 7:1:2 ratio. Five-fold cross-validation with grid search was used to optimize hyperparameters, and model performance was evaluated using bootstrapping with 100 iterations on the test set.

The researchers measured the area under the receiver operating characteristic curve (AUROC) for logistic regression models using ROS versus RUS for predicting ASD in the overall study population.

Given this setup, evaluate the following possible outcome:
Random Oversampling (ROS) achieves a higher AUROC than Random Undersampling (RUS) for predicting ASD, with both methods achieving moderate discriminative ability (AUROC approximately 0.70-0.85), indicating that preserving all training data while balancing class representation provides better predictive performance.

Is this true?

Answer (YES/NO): NO